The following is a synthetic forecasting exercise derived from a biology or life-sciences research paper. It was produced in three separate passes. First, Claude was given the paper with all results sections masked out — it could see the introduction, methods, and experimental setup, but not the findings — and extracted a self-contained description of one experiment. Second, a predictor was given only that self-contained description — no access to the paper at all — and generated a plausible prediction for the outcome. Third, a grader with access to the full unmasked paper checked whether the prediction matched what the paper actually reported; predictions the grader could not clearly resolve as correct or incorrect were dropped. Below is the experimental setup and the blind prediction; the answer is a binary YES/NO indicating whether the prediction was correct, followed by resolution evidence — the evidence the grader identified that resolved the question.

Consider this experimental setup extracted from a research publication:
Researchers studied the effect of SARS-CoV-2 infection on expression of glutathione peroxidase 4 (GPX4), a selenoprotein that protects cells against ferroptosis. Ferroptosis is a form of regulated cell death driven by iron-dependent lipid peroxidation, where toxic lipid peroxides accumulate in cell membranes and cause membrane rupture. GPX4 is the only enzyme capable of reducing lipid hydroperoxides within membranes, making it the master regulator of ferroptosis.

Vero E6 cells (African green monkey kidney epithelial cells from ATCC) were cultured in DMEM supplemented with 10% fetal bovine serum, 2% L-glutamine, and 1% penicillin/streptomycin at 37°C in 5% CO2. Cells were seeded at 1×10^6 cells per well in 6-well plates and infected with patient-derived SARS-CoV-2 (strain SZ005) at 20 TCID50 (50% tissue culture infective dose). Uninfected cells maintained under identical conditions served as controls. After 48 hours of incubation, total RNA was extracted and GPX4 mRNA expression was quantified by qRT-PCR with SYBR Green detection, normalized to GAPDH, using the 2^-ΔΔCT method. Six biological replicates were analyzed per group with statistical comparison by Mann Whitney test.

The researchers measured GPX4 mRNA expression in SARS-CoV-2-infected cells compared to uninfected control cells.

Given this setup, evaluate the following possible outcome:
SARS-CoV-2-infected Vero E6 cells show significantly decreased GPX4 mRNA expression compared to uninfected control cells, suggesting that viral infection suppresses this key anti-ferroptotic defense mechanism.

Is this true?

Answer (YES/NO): YES